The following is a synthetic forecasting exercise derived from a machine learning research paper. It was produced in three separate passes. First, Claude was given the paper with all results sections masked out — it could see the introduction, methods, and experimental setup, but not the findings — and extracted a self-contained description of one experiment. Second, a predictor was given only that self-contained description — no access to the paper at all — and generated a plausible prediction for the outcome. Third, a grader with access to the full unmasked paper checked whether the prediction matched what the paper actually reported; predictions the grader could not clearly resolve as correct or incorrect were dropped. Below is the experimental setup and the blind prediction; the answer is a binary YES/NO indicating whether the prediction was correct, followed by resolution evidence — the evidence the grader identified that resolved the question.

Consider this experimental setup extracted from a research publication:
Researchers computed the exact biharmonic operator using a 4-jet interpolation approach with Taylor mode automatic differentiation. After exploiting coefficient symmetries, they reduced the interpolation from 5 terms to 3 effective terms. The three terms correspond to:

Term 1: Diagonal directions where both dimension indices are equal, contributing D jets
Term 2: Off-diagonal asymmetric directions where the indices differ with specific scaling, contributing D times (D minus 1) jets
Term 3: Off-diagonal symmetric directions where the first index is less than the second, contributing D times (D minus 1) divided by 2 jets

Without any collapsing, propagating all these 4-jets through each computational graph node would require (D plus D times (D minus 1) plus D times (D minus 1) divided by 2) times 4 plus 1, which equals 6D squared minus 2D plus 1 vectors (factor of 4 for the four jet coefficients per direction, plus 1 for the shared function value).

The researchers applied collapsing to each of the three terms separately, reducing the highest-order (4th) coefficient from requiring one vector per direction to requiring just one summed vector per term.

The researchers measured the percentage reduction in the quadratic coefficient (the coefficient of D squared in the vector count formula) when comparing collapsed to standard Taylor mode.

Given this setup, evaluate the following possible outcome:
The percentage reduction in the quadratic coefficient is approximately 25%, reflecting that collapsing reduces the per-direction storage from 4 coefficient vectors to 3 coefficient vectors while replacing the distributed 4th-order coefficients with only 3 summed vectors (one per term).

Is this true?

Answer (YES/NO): YES